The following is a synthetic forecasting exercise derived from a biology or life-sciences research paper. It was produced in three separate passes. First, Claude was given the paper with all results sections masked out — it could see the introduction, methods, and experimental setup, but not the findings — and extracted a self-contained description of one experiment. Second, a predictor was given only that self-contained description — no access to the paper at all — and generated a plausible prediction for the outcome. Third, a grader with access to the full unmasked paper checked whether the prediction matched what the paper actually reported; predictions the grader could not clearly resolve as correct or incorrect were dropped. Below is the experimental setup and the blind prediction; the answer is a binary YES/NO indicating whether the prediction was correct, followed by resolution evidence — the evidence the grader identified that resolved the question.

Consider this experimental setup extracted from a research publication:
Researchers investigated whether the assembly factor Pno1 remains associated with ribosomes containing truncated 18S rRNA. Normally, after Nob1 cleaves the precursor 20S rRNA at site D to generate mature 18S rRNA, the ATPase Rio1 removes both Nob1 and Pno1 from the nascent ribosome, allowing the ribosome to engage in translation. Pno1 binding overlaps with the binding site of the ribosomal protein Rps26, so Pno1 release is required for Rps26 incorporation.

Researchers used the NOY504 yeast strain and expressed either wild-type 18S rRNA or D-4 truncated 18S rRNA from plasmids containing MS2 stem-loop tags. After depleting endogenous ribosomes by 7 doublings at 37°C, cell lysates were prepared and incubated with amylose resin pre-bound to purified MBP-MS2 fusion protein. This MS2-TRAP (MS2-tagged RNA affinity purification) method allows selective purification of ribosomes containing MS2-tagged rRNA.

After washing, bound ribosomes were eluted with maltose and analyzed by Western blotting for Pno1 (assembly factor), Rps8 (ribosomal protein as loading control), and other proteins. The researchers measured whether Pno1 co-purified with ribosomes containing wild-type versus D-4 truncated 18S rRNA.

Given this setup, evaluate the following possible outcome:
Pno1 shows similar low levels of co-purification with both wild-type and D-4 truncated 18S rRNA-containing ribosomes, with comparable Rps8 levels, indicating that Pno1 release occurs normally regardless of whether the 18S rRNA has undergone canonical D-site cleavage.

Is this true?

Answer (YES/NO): NO